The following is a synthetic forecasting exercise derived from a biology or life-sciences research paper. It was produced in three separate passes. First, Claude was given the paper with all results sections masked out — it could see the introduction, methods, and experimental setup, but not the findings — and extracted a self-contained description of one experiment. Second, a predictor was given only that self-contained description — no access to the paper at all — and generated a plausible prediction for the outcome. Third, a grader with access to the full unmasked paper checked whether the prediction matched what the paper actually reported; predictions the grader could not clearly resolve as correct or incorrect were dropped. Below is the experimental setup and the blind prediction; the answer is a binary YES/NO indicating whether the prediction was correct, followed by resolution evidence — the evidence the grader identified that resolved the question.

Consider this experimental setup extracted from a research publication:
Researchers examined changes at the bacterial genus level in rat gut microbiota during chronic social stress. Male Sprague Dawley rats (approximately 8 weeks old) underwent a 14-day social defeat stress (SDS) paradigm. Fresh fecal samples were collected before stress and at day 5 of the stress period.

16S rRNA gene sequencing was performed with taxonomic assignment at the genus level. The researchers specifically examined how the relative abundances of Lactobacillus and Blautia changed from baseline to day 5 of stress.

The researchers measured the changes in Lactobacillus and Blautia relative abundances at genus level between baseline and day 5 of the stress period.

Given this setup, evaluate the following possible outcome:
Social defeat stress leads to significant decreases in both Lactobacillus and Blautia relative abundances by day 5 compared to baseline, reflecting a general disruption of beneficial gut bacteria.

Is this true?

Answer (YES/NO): NO